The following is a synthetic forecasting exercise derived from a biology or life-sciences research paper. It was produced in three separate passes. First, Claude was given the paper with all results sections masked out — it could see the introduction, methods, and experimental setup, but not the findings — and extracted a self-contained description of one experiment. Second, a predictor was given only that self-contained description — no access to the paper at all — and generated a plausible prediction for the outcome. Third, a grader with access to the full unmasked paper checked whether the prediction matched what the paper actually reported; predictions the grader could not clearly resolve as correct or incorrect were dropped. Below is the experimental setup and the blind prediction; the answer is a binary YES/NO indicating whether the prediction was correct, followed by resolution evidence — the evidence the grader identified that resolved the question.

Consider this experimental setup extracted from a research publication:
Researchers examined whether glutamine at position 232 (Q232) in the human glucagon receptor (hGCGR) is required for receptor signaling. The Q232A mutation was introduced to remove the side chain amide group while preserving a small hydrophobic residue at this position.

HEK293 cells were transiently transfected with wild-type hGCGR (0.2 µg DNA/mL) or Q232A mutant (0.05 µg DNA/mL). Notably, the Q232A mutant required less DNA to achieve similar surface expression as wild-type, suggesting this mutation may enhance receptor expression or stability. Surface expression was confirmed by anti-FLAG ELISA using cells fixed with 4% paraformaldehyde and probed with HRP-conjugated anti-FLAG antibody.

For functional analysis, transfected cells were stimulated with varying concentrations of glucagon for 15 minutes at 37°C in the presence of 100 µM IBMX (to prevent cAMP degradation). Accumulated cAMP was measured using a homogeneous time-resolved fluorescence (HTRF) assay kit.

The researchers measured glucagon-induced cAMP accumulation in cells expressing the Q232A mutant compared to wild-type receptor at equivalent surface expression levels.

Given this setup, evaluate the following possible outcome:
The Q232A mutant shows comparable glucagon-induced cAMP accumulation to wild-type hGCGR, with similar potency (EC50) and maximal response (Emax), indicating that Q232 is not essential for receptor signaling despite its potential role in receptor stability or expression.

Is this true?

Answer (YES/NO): NO